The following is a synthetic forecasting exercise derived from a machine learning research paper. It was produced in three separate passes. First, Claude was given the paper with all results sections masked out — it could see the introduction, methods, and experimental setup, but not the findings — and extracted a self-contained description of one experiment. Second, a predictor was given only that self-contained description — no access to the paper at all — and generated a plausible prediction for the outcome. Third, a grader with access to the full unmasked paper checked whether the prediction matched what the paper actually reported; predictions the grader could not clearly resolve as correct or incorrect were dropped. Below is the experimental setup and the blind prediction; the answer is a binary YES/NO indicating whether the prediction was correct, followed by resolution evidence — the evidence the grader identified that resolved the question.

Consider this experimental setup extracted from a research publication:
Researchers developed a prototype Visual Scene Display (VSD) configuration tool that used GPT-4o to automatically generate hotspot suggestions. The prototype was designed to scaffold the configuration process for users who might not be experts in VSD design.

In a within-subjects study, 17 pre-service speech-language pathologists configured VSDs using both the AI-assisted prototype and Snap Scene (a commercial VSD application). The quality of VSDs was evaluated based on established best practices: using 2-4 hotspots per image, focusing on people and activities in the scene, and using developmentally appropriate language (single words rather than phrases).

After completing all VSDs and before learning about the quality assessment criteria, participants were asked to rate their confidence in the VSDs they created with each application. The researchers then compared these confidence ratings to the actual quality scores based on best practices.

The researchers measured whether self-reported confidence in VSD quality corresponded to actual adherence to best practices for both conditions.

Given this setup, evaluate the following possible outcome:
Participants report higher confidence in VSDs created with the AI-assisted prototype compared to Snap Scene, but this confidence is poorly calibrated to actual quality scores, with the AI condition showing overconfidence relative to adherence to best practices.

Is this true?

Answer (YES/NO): YES